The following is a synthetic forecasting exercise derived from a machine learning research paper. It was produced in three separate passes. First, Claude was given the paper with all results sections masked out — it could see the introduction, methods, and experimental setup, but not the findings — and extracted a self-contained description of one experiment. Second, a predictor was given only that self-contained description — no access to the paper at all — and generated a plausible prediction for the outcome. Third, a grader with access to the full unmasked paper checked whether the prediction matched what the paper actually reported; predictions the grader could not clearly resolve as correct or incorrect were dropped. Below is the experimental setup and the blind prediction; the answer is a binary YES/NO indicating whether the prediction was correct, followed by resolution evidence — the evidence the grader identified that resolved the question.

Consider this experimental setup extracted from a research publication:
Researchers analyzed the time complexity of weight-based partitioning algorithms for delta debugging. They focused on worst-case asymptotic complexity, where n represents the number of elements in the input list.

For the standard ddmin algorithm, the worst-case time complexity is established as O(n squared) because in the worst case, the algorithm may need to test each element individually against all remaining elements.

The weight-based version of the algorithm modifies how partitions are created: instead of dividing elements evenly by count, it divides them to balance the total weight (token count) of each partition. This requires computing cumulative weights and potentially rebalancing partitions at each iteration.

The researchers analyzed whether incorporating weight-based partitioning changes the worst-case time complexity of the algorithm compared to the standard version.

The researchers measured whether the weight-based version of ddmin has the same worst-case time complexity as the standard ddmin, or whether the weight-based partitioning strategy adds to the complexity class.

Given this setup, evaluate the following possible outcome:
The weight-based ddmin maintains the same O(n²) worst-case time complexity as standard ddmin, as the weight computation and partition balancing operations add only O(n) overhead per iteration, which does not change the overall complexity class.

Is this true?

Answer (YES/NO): YES